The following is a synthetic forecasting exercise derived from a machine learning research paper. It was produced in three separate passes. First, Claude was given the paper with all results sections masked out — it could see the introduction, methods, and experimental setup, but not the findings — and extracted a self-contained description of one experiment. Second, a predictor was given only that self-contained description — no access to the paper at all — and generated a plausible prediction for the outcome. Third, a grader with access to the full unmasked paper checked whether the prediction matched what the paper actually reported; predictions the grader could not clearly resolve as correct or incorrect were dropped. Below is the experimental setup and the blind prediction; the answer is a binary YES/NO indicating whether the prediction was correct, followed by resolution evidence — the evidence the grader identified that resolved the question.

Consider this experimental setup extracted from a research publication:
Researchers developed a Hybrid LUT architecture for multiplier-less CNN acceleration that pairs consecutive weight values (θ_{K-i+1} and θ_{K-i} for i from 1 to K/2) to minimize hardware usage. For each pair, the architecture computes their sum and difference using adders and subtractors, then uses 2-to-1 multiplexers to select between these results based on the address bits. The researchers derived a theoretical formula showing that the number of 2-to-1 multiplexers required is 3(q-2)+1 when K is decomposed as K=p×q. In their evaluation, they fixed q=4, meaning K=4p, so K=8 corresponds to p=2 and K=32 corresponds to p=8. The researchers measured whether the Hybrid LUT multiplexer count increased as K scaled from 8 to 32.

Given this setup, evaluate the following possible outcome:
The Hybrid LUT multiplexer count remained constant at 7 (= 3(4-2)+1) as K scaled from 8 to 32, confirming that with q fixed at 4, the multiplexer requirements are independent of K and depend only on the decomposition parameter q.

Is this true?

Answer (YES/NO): YES